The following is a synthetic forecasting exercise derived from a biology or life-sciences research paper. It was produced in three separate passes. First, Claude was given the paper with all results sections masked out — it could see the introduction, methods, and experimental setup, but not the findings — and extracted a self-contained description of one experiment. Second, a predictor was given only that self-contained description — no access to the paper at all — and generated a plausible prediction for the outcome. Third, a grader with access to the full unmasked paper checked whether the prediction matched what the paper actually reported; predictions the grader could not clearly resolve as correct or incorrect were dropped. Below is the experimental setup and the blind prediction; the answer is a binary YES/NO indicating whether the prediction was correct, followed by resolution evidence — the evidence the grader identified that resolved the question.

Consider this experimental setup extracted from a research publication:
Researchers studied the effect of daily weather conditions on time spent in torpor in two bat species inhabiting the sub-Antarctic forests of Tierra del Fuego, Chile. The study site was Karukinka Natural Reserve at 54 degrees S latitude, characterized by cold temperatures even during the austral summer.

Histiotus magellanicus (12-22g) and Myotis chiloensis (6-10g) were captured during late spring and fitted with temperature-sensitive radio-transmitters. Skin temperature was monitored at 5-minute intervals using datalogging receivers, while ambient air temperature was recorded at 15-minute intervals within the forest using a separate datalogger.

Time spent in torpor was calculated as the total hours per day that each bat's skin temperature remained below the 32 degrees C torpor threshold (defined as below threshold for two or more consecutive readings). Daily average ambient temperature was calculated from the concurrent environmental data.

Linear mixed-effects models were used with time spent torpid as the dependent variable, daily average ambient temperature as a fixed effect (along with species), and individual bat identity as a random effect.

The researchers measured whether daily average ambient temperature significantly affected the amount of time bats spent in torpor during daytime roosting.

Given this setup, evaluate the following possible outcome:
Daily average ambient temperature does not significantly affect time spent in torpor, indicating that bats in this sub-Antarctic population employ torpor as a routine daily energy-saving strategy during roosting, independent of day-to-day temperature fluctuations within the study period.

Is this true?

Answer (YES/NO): NO